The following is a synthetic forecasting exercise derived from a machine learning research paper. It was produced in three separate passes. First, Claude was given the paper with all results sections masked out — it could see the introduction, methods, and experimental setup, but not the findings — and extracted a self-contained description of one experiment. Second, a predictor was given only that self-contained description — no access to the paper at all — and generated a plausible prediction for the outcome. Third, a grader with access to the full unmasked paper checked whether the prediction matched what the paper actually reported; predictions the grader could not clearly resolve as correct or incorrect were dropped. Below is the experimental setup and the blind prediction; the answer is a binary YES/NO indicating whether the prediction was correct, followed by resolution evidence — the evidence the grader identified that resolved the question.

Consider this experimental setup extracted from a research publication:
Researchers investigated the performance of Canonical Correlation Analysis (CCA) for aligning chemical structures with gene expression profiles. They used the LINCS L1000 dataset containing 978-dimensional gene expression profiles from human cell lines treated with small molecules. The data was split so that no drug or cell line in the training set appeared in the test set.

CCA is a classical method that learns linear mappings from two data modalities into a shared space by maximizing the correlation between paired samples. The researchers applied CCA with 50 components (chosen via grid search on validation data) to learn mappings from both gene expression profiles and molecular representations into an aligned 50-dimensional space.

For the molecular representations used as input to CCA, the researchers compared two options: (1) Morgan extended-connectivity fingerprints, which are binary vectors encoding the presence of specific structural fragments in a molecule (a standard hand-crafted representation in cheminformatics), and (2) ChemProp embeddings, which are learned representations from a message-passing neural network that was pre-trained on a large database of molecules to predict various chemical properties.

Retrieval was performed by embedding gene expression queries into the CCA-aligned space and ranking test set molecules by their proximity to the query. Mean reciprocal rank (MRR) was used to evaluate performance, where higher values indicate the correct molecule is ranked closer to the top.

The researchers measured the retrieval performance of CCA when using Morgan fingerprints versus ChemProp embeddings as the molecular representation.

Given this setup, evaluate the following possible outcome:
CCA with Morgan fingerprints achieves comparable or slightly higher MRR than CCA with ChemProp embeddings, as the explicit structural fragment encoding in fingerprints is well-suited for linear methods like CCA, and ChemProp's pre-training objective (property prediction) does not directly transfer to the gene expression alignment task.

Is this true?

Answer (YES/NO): YES